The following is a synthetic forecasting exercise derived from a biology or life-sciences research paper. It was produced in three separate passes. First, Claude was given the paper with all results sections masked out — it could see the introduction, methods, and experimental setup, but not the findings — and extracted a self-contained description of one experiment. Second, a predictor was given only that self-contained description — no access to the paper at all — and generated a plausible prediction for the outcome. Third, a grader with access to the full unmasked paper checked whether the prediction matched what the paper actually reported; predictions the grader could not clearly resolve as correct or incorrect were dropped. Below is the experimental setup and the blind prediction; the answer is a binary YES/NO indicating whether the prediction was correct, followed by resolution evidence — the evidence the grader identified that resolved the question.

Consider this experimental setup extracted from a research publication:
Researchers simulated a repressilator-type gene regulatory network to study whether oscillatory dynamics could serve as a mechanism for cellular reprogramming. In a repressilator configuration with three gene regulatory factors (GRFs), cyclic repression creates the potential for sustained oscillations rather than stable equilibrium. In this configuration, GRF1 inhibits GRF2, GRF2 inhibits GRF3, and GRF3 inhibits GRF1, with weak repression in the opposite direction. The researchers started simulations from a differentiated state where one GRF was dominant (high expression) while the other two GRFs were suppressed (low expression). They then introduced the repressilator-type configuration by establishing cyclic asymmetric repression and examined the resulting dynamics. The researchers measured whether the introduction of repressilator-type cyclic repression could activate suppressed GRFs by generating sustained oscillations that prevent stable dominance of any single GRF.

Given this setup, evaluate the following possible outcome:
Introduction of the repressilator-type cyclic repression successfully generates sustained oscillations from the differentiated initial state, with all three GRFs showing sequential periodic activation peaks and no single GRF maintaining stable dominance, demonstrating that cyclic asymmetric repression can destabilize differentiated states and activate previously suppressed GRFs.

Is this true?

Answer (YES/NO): YES